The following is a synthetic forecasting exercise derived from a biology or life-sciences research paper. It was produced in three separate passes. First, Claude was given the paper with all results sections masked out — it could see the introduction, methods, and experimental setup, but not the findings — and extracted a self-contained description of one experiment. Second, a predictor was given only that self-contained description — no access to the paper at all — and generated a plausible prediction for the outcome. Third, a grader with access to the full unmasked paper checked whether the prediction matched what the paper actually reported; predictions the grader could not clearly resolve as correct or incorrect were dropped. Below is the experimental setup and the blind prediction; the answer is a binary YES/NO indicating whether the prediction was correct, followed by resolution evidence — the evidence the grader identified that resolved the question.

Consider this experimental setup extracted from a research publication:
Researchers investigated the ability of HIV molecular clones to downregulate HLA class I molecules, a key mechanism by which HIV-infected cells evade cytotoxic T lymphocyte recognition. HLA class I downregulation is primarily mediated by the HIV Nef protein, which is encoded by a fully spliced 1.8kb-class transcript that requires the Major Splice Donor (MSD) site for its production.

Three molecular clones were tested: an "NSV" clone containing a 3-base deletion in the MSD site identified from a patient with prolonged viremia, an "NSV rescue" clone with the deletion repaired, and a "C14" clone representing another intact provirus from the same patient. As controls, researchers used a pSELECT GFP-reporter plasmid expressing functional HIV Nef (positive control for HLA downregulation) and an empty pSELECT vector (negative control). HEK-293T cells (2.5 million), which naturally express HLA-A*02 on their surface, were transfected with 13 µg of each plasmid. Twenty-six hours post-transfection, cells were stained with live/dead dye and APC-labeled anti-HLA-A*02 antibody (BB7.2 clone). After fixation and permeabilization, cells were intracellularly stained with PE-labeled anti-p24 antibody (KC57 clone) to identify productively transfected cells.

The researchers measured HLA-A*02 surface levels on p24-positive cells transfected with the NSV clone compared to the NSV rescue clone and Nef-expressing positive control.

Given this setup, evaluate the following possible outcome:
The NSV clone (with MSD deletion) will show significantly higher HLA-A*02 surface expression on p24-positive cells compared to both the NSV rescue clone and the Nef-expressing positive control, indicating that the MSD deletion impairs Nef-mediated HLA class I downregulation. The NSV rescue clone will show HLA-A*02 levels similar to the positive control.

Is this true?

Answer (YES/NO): NO